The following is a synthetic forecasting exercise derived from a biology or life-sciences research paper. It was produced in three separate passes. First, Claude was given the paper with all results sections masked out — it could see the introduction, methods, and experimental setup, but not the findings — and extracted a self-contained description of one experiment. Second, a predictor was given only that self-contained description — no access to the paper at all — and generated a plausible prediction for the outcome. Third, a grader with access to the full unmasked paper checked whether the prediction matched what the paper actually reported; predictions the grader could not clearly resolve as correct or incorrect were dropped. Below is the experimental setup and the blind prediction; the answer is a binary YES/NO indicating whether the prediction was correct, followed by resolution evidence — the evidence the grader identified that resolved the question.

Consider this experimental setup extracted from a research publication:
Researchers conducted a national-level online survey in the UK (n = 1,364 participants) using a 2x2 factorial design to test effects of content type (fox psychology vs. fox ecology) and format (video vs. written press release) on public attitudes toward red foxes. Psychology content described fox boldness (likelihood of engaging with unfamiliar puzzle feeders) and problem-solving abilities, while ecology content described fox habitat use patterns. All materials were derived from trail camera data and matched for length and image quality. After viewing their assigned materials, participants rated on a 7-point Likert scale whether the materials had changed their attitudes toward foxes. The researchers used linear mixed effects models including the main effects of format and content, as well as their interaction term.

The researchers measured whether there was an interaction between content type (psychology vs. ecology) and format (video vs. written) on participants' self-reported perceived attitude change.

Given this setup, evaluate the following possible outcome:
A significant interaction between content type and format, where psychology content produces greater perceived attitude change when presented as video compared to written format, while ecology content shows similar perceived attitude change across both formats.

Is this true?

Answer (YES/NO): NO